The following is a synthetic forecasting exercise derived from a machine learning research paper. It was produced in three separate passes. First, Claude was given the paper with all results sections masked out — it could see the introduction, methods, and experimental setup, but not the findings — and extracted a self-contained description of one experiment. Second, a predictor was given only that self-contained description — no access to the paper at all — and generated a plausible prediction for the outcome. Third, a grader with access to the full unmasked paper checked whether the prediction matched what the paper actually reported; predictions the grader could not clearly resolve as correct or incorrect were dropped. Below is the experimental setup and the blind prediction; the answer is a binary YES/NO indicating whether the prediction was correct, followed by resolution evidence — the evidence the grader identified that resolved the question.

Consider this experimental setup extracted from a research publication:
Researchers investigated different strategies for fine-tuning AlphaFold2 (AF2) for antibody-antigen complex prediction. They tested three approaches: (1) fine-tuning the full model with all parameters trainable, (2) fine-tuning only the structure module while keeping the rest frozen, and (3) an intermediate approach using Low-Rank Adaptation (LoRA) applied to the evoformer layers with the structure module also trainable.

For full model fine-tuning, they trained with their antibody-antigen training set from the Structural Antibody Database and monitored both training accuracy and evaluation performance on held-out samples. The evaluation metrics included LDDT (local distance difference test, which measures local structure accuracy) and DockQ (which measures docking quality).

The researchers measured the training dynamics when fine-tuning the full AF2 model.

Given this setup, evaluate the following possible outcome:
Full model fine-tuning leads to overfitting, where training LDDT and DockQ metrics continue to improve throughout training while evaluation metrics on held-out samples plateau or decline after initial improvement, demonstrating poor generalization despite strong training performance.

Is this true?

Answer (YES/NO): YES